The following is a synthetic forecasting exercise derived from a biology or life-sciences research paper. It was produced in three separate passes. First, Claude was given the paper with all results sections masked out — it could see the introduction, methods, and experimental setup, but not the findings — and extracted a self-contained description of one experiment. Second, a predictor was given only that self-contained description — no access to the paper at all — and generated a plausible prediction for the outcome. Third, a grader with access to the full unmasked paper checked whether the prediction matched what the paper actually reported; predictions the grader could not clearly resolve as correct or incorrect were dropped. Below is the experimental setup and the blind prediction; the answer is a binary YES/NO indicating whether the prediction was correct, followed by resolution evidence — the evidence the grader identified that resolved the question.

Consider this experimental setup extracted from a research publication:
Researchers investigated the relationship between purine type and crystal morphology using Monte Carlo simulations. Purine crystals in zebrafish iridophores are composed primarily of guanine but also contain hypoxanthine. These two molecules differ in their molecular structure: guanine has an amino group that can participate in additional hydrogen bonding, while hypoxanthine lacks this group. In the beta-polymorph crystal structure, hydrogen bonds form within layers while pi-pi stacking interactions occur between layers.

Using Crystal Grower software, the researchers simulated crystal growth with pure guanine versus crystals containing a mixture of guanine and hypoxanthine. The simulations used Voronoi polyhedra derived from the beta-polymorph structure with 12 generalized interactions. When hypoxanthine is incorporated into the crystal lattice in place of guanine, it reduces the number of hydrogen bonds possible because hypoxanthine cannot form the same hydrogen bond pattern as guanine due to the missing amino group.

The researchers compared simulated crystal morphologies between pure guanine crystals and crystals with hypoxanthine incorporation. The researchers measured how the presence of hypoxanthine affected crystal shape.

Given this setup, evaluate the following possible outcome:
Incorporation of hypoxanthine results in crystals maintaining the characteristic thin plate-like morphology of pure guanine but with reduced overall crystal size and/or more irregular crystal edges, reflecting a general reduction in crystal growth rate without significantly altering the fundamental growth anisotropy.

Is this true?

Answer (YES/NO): NO